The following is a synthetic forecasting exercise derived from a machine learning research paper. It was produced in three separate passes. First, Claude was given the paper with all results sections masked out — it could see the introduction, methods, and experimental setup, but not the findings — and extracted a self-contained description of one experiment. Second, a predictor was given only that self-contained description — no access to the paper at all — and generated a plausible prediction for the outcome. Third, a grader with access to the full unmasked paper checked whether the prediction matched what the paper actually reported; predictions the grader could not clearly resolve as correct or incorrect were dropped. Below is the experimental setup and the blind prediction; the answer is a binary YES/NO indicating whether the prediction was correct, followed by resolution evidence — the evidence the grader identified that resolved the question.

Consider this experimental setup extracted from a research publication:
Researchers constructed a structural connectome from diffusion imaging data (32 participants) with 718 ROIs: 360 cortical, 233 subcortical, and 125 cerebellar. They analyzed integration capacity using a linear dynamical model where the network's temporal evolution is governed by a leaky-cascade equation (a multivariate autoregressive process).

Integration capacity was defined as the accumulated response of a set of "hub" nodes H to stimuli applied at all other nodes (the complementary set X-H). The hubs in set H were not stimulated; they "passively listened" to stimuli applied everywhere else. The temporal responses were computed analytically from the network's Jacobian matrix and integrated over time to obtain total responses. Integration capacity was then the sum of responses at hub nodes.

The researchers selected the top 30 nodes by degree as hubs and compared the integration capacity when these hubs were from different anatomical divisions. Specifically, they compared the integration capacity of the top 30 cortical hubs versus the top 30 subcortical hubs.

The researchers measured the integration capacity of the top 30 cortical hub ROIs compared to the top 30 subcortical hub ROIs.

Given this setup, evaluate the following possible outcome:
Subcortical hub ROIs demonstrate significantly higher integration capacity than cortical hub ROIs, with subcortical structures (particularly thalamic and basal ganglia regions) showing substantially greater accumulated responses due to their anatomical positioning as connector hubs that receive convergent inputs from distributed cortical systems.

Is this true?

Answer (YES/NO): NO